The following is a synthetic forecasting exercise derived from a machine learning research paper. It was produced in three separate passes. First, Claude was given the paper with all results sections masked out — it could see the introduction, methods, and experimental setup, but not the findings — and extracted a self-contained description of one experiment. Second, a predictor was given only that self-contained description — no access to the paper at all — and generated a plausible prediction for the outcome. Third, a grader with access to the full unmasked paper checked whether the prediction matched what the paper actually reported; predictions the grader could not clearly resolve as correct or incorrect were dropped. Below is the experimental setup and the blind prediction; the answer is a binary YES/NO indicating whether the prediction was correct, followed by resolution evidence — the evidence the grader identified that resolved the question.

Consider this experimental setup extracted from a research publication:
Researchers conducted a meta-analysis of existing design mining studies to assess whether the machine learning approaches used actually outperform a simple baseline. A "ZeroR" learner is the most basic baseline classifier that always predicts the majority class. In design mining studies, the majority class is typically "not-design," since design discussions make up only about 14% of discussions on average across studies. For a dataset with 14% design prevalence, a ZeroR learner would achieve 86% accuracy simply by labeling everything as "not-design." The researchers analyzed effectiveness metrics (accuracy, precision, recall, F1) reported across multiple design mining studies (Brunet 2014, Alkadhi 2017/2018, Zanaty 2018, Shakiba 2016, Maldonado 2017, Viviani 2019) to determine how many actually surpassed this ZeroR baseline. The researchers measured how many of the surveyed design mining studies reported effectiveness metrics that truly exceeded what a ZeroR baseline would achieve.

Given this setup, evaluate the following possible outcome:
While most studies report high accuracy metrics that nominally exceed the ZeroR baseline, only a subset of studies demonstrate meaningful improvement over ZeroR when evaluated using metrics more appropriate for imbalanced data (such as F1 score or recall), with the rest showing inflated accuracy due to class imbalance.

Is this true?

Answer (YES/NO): NO